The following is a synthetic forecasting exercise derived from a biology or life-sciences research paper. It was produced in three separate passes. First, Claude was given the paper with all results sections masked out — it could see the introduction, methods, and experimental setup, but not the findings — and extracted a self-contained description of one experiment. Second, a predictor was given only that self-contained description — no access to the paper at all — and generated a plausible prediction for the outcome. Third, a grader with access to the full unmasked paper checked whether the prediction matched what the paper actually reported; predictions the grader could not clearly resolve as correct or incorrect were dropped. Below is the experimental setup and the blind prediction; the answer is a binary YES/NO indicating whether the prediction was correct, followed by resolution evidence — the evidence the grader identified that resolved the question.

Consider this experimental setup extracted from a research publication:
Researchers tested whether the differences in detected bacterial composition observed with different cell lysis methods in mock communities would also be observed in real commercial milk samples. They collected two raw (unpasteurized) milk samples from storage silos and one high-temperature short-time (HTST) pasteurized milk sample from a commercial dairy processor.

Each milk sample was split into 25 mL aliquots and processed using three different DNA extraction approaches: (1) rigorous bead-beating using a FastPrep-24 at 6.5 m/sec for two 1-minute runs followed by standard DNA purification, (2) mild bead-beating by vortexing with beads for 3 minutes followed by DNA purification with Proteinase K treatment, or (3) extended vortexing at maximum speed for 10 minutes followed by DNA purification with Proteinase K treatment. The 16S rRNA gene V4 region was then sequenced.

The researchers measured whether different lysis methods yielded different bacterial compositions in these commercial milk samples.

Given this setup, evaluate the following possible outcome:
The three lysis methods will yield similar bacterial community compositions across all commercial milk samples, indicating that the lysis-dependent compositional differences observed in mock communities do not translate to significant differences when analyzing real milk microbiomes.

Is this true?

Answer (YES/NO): NO